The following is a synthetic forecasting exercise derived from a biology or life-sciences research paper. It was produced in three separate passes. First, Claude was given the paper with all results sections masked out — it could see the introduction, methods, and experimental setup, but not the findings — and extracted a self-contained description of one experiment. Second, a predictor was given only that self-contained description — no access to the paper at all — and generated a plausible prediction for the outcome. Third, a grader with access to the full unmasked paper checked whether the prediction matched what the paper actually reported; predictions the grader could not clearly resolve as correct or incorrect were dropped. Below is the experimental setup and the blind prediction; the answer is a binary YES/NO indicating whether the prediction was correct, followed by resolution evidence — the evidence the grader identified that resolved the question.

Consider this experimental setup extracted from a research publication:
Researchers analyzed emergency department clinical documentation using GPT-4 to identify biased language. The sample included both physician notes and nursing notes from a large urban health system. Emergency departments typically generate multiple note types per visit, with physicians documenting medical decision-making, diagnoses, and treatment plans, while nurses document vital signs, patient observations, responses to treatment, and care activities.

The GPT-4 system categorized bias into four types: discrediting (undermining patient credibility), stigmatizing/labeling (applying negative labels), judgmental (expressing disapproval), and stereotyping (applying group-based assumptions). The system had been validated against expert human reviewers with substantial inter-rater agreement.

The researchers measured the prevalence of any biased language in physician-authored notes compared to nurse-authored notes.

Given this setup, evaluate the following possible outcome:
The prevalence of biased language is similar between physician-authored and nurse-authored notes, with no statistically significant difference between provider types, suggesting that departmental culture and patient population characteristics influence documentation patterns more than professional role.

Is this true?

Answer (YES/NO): NO